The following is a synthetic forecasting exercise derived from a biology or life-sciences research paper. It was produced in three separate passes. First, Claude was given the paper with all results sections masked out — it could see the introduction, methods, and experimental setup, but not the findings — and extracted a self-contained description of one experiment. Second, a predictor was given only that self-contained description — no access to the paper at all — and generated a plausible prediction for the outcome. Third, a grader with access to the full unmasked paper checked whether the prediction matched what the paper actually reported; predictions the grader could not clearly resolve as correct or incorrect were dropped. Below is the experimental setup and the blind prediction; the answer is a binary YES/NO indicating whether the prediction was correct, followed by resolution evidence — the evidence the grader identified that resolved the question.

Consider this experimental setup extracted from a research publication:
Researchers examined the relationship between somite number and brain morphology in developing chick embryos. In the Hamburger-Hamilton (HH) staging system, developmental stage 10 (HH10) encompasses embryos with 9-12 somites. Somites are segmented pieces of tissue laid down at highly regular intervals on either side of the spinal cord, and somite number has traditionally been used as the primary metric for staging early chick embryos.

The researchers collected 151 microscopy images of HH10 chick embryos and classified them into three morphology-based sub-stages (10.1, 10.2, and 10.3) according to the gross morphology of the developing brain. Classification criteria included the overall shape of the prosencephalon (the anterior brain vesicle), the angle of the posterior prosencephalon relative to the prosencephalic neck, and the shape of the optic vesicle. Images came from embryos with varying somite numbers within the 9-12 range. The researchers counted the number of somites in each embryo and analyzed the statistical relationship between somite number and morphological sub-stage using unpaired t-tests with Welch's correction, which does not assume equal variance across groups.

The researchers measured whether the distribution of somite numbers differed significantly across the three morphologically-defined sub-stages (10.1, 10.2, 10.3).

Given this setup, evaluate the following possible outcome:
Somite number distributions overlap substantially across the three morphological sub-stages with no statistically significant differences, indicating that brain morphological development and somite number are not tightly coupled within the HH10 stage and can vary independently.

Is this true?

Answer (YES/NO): NO